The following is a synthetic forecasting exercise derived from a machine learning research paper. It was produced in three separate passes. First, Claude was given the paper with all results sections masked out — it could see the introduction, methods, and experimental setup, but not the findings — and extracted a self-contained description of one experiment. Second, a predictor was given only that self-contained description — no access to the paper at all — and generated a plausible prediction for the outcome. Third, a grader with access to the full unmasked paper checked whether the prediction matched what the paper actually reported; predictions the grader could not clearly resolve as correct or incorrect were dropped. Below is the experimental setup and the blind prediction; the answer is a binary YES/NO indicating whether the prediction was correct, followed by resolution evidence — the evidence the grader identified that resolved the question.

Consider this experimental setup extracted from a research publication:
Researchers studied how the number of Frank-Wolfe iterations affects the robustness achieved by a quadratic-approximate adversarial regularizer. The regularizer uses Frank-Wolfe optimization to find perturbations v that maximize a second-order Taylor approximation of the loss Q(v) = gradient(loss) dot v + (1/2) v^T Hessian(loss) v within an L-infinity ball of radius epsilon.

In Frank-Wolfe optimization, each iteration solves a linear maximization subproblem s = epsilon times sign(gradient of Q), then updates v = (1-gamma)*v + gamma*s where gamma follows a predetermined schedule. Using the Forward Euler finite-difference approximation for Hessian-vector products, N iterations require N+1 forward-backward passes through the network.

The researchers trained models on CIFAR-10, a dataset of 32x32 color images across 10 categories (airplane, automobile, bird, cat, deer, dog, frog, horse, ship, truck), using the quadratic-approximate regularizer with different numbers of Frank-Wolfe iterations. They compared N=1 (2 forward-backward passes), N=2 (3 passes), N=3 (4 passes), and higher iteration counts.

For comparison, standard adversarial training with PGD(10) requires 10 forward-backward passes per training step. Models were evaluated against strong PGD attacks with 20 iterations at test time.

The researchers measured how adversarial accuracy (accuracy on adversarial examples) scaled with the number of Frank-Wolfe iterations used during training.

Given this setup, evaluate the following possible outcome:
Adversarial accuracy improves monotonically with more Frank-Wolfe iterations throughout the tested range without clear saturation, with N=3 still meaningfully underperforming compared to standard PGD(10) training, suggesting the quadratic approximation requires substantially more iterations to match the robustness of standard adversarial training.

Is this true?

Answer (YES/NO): NO